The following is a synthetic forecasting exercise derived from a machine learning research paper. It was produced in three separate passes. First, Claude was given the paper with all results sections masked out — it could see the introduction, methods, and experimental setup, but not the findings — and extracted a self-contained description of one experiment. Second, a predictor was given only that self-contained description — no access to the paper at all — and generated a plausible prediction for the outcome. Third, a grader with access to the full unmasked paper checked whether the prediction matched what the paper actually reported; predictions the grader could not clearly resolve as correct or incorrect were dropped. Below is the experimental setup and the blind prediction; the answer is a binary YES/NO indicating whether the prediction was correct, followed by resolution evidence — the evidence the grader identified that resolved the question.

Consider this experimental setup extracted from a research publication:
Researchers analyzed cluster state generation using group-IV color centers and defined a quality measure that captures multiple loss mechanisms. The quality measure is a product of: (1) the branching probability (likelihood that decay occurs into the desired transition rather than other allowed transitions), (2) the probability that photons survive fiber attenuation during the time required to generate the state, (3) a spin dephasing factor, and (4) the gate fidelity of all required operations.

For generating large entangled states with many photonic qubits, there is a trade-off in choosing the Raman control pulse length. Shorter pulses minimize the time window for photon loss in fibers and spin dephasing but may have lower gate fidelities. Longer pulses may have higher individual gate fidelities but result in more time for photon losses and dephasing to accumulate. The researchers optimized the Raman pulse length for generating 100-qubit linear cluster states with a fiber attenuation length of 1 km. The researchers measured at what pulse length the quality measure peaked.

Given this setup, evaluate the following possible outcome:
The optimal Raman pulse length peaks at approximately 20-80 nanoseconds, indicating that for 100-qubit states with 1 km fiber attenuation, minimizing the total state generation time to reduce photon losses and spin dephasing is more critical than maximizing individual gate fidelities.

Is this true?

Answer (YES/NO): NO